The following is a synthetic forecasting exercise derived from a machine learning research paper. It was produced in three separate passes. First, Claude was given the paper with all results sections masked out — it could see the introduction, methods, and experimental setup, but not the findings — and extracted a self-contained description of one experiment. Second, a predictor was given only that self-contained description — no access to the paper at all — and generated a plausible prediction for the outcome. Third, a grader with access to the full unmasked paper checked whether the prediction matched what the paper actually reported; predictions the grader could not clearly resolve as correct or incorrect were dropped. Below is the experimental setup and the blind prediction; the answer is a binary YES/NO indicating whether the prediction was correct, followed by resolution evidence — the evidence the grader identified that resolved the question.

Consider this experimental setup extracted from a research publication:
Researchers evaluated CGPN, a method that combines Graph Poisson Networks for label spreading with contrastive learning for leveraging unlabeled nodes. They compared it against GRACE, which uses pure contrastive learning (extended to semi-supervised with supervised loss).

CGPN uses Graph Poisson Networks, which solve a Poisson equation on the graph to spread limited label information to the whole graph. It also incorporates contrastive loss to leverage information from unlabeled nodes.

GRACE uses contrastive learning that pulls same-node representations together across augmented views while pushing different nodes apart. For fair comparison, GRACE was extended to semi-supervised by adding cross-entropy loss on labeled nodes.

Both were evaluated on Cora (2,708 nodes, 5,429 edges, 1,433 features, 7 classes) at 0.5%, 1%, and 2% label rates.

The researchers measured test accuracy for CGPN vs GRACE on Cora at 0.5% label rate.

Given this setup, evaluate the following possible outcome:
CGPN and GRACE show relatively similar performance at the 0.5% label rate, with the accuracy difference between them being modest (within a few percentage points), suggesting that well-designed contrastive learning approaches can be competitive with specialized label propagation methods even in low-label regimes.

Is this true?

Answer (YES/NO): YES